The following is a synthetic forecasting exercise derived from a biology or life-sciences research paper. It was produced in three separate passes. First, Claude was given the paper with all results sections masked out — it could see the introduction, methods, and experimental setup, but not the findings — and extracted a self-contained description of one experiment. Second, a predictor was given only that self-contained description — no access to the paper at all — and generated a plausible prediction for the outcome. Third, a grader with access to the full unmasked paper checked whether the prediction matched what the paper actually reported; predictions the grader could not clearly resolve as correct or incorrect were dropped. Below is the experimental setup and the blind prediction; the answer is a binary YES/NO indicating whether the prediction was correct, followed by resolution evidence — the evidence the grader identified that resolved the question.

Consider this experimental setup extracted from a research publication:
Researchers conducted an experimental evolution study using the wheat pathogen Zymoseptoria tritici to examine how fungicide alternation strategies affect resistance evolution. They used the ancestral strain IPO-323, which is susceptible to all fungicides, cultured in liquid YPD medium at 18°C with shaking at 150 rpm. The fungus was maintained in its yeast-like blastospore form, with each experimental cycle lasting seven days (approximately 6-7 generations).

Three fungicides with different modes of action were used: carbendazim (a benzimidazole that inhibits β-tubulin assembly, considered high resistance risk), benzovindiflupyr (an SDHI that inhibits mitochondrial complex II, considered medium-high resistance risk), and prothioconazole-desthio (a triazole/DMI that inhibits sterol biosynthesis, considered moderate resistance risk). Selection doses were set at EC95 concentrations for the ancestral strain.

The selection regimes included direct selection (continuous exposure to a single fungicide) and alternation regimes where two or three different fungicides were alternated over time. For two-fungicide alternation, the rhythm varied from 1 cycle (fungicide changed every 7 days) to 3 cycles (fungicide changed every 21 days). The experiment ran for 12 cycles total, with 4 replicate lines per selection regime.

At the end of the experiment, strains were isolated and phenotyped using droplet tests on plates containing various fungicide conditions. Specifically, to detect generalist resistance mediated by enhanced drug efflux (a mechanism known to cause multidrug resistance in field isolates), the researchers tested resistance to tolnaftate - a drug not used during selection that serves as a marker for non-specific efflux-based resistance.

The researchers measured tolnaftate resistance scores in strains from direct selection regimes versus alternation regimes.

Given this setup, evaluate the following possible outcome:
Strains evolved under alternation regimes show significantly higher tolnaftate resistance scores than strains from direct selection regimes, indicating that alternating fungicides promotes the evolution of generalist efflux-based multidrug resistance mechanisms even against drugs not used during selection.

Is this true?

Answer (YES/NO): YES